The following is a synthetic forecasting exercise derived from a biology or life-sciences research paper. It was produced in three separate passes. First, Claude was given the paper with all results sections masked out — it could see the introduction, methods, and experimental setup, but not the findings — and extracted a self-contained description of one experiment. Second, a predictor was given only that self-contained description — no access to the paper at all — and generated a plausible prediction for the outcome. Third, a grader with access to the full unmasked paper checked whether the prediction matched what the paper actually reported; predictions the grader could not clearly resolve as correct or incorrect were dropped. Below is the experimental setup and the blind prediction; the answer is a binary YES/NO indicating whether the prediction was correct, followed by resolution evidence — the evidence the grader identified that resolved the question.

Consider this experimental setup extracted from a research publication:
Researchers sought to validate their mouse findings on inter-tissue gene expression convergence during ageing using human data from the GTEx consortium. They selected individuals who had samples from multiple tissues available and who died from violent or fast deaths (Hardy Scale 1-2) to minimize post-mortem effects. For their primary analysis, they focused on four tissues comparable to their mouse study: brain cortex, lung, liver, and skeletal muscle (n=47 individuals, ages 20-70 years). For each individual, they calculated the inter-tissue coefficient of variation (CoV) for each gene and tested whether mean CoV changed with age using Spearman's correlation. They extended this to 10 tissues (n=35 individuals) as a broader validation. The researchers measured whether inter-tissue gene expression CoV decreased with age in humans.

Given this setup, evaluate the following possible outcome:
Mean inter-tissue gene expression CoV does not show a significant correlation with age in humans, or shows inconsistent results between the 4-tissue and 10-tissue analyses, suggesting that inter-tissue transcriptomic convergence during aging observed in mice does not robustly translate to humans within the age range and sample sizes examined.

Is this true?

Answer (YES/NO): YES